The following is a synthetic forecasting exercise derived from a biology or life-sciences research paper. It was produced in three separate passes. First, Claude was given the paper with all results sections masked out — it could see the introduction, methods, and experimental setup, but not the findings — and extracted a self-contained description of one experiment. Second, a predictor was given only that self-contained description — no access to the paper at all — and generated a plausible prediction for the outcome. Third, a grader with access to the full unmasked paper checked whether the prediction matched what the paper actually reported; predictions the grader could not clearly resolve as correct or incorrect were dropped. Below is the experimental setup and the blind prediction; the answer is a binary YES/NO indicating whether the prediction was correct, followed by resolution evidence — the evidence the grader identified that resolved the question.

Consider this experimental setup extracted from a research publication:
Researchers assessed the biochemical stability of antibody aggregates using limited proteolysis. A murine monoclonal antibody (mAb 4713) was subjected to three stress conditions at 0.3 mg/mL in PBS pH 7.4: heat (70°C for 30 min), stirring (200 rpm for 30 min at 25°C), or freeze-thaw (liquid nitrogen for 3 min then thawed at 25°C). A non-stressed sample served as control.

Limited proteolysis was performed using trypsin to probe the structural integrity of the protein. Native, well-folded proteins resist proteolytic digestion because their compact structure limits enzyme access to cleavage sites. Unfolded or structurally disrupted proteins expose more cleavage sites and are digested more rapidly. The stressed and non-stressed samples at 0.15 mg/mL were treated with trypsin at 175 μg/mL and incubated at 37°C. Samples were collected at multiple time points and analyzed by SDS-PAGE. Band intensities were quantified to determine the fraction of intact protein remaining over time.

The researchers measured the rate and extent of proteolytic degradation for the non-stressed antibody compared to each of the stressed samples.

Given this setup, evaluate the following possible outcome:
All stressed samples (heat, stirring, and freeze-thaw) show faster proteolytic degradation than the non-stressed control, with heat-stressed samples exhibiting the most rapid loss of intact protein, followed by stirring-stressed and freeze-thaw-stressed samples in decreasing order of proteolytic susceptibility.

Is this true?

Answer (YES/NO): NO